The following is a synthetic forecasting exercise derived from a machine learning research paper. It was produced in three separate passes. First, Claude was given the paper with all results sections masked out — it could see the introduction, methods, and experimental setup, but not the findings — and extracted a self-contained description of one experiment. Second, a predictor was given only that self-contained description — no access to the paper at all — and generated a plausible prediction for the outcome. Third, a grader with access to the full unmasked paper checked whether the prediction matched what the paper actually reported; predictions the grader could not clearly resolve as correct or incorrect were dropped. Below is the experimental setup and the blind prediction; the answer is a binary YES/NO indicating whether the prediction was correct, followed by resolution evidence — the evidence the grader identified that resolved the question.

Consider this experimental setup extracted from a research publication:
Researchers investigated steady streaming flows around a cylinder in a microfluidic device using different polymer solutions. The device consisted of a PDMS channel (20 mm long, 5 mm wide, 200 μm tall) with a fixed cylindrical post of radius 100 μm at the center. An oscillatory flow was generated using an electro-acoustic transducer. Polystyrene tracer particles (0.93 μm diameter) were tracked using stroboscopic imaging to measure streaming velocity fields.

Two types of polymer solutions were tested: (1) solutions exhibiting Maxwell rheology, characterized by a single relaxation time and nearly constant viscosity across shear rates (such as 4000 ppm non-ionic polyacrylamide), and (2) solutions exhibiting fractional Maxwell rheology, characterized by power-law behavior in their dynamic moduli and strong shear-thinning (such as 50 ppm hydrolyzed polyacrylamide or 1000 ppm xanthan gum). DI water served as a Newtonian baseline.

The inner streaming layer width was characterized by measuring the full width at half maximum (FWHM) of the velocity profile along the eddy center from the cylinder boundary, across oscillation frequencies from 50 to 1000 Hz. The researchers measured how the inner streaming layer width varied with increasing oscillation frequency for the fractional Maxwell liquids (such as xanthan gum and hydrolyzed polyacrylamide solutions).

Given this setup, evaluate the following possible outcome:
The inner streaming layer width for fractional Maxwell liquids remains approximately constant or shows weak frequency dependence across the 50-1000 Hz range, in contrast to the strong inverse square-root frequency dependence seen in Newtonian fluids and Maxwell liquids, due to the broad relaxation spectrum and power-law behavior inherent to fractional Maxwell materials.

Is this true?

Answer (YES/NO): NO